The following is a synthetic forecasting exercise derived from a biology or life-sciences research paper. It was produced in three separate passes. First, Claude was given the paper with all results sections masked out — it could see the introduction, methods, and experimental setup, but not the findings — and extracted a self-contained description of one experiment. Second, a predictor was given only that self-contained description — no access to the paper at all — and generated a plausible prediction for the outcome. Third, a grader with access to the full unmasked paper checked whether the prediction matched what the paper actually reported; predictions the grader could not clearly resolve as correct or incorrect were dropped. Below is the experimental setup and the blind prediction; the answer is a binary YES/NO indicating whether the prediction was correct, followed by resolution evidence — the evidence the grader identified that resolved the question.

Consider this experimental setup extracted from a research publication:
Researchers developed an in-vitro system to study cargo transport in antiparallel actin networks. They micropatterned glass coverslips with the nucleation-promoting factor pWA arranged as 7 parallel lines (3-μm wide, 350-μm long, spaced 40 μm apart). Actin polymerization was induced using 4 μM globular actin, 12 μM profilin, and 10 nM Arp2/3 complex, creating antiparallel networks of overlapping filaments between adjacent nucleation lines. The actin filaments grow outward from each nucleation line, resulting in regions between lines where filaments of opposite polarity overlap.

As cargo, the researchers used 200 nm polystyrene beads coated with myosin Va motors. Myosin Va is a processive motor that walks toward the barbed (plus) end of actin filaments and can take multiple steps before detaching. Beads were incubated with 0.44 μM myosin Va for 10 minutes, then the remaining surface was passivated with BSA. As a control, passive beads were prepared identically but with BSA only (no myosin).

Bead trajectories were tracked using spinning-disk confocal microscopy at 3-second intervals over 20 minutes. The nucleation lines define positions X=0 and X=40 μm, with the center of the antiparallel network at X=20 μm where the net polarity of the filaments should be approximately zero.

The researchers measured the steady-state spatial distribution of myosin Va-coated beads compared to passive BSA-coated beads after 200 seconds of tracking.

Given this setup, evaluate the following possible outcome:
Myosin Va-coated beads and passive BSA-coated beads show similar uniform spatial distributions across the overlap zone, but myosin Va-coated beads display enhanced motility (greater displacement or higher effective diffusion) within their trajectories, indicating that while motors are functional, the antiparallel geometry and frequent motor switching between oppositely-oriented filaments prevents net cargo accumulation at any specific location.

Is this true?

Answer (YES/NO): NO